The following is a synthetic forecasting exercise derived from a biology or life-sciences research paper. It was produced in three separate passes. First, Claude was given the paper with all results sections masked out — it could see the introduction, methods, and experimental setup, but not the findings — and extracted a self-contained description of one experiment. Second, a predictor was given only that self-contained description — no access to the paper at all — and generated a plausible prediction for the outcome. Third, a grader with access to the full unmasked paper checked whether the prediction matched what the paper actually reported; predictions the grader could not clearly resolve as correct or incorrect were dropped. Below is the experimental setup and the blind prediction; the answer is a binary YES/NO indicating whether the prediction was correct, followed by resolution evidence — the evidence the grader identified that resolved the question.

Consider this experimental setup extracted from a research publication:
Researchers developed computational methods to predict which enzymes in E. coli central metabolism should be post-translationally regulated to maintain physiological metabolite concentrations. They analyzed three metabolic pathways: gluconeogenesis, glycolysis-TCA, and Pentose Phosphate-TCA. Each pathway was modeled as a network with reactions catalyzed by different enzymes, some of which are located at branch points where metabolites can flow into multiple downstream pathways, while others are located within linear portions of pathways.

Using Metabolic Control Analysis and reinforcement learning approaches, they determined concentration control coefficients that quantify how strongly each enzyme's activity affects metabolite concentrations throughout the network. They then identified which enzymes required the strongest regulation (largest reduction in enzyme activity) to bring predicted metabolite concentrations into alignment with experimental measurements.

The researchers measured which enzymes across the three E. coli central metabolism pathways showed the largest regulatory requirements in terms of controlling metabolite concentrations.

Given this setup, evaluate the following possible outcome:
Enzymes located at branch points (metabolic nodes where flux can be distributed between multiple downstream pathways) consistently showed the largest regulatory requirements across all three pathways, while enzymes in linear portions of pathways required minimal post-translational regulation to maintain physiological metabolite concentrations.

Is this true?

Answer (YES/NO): YES